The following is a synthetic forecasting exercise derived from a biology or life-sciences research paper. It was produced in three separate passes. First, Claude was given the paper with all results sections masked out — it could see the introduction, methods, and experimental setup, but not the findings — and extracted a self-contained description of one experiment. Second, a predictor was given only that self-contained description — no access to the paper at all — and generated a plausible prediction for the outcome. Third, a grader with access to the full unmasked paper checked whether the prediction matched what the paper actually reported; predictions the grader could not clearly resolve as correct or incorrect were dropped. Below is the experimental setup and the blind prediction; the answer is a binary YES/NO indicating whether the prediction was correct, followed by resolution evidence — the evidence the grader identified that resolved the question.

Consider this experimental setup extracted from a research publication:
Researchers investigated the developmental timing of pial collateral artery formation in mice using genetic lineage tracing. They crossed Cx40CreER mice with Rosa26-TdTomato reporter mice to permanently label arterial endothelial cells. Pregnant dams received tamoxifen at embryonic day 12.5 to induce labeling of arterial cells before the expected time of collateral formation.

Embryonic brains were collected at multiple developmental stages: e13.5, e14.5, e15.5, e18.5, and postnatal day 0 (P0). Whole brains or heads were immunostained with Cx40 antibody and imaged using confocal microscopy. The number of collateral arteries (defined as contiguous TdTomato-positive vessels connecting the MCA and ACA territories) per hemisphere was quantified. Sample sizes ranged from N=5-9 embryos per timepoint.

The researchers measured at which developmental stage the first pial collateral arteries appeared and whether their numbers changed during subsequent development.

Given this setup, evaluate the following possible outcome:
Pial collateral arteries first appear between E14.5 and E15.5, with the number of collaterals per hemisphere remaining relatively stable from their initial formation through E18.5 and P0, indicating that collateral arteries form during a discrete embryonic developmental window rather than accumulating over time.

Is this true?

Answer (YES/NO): NO